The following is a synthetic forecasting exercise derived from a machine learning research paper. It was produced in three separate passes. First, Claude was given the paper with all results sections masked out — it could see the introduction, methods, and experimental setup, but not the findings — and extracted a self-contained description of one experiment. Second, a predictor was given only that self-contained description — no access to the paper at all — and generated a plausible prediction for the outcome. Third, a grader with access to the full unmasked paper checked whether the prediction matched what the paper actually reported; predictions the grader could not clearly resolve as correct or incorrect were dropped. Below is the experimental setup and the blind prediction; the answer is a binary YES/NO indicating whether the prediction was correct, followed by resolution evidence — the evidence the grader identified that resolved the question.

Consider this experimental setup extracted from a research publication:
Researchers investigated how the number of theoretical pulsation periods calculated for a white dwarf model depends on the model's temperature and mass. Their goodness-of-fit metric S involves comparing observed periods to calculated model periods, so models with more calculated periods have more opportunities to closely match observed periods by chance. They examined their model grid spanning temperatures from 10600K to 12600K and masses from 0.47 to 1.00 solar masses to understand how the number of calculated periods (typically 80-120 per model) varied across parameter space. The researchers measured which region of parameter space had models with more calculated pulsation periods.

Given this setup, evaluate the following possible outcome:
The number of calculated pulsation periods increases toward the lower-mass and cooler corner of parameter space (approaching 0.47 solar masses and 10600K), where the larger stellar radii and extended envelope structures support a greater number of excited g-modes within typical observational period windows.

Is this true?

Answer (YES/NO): NO